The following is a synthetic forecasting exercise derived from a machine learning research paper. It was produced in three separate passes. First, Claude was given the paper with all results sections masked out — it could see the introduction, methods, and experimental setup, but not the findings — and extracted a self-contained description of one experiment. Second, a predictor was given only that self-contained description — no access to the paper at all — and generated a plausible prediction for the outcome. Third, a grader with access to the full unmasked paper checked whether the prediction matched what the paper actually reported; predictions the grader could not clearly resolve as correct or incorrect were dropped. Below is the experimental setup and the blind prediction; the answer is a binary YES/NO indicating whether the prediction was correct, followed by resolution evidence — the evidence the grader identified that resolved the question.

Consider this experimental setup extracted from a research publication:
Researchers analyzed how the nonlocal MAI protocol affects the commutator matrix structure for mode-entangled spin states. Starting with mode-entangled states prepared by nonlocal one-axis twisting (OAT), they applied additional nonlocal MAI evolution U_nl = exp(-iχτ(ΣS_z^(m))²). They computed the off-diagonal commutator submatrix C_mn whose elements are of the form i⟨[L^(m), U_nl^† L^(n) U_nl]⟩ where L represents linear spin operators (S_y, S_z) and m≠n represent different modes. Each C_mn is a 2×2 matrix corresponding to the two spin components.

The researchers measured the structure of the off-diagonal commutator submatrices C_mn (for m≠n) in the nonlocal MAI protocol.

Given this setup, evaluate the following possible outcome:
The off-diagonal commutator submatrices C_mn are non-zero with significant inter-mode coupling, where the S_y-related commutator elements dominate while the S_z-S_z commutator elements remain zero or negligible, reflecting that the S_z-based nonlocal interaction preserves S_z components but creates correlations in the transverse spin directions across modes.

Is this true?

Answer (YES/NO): YES